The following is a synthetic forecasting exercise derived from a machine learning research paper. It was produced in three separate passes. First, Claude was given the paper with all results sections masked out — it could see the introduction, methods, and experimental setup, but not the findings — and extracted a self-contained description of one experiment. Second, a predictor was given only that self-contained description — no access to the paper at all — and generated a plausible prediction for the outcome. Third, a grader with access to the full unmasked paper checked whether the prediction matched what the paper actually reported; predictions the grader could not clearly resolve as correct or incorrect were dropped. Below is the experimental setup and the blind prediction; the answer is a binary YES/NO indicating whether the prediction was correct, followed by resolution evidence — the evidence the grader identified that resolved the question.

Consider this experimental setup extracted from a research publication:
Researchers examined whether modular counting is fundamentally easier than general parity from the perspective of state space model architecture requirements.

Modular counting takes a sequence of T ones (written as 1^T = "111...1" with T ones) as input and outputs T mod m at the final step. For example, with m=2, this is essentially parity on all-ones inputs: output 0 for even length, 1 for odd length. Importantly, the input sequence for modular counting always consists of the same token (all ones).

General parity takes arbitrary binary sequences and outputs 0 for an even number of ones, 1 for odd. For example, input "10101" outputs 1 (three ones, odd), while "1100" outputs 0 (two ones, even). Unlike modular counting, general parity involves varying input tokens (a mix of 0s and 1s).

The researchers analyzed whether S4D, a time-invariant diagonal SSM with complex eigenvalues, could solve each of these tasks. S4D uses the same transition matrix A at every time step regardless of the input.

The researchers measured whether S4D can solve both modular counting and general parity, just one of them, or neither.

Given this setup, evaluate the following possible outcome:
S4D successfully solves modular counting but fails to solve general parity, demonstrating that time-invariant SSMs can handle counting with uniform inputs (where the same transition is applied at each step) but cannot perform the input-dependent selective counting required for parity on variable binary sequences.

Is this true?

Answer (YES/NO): YES